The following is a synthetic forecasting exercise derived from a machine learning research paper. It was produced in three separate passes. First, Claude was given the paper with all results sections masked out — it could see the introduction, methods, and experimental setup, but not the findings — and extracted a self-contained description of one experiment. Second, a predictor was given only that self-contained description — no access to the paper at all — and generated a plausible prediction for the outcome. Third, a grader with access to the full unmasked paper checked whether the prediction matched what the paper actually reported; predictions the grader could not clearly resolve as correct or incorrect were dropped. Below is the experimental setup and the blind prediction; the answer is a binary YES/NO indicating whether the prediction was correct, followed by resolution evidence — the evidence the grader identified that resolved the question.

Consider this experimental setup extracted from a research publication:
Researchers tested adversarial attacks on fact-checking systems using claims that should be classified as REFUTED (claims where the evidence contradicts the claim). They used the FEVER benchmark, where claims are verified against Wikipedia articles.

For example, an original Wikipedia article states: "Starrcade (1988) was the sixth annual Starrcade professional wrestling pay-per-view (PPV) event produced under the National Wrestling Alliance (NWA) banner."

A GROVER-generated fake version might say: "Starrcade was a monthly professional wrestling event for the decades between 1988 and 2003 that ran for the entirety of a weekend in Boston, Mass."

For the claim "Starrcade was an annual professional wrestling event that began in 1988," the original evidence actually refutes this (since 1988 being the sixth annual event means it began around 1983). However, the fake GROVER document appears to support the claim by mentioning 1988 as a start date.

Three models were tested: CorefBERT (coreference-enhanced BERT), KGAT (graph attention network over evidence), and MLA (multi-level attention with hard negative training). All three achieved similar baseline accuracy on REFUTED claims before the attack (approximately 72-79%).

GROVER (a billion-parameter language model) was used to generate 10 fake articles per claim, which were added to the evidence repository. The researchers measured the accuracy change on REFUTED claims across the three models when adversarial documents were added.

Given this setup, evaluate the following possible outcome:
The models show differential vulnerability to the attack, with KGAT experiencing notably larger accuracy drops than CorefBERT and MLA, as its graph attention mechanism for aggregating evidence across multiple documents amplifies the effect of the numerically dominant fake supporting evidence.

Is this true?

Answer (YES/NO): NO